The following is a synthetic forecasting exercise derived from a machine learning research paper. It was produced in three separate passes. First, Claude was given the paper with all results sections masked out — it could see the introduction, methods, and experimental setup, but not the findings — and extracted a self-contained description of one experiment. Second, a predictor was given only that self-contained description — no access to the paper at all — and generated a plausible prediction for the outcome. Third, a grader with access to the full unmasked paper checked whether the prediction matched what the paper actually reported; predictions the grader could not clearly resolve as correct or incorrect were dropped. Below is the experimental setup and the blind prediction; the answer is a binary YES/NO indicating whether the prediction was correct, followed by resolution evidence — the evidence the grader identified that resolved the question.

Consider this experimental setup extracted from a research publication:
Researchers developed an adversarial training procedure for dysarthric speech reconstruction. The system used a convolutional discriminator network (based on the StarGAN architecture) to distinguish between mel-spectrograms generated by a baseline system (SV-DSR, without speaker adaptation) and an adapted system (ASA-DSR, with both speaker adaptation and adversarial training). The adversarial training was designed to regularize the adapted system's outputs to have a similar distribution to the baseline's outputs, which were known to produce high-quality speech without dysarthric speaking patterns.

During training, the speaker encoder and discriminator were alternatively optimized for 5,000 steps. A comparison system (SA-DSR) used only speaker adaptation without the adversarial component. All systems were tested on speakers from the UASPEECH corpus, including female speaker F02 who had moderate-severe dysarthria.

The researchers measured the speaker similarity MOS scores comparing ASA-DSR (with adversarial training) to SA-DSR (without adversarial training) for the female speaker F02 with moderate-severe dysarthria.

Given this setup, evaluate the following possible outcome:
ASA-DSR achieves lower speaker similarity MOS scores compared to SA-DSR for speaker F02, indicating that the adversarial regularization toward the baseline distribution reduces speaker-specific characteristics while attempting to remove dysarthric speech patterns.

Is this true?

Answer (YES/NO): YES